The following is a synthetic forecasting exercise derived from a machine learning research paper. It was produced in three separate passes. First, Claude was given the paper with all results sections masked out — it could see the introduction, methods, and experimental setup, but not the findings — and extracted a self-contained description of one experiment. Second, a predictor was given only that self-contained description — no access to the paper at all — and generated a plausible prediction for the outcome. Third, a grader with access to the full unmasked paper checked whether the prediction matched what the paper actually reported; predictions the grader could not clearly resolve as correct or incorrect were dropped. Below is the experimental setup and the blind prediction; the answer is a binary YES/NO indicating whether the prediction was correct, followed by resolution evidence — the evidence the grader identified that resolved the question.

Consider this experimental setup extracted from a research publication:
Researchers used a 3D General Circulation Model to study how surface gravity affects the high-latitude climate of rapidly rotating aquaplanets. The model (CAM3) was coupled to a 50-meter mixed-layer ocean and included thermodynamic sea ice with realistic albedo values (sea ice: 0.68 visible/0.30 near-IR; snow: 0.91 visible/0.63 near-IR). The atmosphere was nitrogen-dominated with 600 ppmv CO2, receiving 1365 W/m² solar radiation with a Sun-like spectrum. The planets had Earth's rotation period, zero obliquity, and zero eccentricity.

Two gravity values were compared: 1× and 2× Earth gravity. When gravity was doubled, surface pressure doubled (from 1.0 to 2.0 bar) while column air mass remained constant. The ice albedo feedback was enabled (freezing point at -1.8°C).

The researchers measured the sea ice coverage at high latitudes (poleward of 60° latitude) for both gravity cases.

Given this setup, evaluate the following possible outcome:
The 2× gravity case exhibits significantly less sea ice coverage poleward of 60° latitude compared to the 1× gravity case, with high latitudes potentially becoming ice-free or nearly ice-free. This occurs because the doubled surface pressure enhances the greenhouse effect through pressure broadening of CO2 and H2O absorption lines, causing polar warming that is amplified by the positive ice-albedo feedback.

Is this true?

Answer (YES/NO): NO